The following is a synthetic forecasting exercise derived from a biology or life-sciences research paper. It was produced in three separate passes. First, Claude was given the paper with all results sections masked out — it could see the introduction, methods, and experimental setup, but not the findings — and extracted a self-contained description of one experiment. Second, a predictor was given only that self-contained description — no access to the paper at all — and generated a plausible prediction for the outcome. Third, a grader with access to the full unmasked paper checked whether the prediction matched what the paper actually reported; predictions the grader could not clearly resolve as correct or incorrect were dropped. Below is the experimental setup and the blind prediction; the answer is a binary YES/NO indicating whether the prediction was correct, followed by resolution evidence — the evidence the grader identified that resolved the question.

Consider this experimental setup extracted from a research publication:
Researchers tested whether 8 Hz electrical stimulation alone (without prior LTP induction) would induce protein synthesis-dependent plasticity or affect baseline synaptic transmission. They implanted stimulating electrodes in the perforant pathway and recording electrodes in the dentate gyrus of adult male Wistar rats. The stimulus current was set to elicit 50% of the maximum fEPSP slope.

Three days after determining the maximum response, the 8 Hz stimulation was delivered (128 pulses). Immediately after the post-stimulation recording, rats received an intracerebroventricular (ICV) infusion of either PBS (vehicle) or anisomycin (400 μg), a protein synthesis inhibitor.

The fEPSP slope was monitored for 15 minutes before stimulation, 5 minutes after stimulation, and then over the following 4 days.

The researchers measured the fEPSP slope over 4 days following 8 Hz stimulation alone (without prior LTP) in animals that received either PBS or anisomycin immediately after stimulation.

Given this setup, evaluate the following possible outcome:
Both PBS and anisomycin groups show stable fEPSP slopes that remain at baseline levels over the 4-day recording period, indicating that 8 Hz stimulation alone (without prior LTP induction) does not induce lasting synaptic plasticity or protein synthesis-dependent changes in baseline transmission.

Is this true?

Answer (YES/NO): NO